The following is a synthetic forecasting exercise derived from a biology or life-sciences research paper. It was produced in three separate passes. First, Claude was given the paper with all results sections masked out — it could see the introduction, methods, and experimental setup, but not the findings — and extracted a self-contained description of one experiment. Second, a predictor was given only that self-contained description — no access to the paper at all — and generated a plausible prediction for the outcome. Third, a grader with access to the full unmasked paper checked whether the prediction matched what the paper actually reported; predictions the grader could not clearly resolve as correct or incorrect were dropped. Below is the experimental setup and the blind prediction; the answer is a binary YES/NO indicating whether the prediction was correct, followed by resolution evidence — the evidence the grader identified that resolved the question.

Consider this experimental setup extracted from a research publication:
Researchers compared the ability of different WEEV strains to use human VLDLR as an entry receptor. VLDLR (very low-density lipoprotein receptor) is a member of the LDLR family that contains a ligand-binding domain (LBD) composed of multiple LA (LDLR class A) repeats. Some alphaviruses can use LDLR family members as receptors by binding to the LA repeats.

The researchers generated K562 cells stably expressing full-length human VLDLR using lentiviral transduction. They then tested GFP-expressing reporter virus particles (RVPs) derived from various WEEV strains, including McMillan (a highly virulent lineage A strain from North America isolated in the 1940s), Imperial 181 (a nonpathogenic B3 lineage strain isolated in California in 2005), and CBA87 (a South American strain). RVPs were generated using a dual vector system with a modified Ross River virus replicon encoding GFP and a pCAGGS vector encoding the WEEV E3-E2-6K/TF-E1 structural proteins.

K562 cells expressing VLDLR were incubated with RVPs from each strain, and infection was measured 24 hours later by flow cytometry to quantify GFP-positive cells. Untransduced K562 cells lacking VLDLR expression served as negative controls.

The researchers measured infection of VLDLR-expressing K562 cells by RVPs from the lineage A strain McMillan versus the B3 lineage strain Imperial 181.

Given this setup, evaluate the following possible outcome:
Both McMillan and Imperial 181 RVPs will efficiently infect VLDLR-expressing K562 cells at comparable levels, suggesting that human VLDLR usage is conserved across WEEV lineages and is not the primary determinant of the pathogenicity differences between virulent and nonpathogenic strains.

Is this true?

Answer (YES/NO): NO